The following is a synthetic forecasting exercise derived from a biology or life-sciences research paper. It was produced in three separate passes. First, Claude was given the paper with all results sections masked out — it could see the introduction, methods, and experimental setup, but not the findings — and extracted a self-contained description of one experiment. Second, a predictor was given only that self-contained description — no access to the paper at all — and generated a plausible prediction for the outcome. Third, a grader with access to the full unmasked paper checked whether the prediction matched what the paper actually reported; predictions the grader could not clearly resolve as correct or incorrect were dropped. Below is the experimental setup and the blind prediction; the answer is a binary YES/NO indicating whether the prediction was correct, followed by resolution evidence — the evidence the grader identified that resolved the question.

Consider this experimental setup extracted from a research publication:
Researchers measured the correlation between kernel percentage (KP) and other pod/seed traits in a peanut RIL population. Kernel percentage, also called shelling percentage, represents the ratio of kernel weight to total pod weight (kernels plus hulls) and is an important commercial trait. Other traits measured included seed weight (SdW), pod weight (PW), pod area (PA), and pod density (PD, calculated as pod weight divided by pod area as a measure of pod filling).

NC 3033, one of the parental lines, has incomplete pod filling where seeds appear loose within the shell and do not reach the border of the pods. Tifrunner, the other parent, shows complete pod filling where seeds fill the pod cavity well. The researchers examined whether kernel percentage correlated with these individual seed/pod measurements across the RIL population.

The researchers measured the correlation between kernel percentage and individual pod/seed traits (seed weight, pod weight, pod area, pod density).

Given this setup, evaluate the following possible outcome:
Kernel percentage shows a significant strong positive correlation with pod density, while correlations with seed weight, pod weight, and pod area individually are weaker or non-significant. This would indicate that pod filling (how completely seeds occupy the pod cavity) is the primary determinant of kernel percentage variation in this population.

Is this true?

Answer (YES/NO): NO